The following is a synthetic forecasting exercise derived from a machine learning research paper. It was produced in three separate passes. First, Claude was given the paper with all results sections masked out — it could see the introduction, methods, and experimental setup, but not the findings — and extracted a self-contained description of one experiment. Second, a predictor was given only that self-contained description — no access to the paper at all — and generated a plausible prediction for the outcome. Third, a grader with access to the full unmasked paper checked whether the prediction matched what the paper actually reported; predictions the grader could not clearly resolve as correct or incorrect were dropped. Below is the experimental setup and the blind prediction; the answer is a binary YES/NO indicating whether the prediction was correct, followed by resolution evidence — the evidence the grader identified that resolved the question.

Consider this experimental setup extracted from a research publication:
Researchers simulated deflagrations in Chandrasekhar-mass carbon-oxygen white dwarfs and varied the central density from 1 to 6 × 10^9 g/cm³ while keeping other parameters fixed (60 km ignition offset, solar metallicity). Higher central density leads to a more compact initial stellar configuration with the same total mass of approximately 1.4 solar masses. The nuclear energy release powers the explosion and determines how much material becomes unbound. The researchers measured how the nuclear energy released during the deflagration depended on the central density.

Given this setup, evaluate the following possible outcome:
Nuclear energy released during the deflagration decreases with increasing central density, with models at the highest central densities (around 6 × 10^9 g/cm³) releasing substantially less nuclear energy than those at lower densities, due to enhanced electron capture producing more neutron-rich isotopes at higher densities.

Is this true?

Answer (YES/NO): NO